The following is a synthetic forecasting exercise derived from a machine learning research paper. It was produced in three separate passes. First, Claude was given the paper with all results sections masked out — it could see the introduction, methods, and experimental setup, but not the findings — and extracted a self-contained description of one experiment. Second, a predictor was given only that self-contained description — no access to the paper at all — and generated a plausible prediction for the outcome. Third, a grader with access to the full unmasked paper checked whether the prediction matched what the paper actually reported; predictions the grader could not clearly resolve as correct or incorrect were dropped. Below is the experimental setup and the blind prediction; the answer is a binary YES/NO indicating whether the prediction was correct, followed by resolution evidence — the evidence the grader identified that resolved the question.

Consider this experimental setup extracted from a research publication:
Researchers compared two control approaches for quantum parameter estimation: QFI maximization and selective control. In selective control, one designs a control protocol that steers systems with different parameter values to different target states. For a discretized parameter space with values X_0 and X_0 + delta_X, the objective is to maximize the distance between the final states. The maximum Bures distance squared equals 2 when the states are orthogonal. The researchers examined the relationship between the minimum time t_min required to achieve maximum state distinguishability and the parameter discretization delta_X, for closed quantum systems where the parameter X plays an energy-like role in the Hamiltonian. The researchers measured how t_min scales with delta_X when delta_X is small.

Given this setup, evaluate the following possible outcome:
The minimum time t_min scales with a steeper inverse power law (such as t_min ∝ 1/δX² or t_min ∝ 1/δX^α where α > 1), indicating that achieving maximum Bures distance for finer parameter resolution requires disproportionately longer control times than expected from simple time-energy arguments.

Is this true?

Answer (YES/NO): NO